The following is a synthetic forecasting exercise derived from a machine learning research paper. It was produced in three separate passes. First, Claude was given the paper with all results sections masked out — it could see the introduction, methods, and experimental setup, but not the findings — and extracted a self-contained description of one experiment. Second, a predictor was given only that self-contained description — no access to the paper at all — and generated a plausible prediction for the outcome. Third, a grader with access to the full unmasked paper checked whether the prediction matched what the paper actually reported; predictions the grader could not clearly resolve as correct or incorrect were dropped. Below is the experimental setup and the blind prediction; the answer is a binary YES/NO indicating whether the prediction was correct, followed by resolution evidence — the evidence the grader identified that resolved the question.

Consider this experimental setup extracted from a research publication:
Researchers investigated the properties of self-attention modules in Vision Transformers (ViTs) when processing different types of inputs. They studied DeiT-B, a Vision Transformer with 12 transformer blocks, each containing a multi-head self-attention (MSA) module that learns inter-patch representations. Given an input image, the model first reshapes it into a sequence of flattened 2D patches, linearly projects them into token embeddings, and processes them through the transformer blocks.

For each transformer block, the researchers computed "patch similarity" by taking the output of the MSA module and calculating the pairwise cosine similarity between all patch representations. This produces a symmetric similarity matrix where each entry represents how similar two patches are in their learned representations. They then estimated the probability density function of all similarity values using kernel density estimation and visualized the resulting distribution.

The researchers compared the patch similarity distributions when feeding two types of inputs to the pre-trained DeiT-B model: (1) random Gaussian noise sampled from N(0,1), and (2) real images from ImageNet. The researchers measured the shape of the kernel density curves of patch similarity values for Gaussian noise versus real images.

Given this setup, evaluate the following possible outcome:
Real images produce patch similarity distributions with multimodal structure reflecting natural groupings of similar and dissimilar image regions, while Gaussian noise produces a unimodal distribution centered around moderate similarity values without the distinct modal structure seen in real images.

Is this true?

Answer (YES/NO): NO